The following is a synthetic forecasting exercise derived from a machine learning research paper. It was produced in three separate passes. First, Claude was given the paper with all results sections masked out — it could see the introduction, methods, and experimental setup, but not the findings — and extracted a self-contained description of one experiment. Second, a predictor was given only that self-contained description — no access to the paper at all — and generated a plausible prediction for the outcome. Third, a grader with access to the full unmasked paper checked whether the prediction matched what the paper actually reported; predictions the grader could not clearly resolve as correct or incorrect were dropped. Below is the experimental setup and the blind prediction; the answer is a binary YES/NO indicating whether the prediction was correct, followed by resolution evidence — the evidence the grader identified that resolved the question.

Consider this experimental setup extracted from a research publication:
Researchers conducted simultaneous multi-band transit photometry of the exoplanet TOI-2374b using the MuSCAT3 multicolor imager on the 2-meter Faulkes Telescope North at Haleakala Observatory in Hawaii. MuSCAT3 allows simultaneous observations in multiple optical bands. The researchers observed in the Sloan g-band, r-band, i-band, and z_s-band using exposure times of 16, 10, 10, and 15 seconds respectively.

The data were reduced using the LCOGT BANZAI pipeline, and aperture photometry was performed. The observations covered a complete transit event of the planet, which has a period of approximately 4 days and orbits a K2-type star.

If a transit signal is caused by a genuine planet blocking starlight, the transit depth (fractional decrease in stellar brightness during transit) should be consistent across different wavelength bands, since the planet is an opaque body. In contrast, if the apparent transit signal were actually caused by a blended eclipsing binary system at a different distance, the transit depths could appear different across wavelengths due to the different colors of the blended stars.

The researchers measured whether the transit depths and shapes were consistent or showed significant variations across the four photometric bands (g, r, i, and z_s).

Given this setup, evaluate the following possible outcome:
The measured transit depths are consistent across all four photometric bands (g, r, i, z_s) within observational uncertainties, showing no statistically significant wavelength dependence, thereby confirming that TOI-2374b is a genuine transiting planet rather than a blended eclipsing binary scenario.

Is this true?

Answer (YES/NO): YES